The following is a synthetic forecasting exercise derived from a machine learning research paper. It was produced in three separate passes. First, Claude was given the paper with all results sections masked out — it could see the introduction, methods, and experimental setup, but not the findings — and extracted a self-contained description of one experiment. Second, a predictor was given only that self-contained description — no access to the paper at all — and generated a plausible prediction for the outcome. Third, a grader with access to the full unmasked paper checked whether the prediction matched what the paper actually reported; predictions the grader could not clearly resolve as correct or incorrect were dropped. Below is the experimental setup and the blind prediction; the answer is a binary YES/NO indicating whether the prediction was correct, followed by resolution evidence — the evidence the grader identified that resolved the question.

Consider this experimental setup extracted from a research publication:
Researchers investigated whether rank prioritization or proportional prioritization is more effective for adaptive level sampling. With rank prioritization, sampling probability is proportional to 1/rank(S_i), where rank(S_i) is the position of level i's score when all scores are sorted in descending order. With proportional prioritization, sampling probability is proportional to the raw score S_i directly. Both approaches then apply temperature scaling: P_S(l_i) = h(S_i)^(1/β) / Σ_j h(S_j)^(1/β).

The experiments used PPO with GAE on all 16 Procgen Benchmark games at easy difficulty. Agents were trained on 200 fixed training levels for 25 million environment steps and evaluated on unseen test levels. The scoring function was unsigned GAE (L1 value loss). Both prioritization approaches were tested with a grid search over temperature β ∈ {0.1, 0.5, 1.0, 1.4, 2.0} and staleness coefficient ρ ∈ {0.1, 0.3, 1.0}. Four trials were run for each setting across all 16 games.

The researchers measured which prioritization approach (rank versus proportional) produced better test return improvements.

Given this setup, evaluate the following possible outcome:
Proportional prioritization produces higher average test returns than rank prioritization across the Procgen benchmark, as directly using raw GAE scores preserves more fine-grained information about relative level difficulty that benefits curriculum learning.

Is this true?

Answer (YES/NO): NO